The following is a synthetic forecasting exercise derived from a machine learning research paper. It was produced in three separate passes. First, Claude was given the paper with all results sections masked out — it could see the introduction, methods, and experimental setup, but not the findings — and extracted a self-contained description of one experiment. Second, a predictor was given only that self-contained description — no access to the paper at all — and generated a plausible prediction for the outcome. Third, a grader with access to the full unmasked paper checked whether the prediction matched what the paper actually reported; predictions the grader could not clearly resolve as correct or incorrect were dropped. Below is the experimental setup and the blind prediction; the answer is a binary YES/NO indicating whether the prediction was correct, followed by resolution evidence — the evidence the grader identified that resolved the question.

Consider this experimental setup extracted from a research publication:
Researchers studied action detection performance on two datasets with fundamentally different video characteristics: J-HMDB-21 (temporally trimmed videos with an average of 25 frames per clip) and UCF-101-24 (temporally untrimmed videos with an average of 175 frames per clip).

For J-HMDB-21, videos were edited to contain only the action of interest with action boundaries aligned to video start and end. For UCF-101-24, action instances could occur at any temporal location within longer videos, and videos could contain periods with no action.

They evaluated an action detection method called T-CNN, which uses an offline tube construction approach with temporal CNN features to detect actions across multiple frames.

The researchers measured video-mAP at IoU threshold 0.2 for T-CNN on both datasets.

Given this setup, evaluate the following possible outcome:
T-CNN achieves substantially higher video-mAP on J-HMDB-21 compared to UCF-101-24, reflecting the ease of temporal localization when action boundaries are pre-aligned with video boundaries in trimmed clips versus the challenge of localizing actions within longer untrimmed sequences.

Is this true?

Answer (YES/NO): YES